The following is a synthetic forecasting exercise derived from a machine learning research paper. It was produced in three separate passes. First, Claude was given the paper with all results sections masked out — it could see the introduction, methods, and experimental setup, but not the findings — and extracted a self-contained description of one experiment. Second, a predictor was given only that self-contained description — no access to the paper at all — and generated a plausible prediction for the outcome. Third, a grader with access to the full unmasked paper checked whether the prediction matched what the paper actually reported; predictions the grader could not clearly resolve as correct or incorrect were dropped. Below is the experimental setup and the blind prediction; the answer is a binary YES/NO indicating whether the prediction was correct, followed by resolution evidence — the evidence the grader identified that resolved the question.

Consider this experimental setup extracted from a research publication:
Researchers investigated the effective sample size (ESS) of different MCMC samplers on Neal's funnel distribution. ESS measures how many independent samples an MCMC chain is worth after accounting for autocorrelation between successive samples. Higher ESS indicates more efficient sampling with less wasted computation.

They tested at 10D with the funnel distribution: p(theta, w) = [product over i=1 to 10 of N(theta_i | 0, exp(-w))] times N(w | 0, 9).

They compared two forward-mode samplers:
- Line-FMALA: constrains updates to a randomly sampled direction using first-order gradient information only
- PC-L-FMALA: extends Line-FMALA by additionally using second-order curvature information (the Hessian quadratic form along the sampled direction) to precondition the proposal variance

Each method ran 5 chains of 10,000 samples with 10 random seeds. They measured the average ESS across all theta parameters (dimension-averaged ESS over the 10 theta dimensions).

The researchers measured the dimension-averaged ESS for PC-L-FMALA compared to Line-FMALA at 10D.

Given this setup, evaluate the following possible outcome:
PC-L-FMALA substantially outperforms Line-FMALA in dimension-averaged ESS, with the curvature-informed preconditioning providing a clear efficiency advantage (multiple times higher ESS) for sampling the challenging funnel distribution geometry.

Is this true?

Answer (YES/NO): YES